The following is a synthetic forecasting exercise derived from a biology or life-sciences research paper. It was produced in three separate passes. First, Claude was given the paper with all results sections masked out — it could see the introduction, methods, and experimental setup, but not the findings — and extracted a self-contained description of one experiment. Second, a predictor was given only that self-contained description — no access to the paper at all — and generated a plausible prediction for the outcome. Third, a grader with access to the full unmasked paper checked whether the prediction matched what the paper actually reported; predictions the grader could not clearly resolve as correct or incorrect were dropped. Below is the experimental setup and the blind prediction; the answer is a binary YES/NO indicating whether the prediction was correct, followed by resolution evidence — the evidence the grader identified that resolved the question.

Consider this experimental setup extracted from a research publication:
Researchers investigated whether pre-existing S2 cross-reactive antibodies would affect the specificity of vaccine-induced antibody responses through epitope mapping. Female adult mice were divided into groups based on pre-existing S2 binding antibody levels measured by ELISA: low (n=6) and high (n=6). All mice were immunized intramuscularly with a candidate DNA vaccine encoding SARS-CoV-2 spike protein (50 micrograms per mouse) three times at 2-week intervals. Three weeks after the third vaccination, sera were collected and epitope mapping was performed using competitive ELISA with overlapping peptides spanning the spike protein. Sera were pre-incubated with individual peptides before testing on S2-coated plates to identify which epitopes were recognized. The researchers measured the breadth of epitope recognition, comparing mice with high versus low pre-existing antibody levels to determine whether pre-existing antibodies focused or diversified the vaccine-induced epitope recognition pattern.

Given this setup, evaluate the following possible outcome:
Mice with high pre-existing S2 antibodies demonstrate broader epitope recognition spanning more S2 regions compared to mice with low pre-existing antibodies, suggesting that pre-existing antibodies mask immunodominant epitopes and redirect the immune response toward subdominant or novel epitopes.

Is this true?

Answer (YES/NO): NO